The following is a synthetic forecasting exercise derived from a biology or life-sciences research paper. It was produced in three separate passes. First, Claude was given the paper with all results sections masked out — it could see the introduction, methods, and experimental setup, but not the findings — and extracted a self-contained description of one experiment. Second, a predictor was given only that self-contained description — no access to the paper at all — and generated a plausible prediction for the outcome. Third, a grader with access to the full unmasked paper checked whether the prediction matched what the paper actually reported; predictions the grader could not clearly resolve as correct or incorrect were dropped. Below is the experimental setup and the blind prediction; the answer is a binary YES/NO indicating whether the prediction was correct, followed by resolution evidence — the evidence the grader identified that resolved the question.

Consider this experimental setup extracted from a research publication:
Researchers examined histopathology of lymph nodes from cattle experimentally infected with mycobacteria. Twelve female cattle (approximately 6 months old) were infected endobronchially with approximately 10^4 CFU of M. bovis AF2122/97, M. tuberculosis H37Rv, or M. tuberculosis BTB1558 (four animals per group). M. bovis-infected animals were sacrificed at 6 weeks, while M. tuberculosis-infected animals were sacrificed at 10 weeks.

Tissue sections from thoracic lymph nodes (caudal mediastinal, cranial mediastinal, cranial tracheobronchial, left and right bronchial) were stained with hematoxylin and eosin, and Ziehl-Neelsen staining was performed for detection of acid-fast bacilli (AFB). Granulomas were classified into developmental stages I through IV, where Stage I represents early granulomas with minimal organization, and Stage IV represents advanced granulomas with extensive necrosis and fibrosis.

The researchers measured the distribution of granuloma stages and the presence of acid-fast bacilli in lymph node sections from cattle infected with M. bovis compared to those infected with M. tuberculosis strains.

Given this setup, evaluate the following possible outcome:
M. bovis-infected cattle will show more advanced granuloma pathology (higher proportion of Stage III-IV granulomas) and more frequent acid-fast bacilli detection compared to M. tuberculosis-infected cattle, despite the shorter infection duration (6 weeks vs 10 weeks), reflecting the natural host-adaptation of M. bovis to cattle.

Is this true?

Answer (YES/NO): NO